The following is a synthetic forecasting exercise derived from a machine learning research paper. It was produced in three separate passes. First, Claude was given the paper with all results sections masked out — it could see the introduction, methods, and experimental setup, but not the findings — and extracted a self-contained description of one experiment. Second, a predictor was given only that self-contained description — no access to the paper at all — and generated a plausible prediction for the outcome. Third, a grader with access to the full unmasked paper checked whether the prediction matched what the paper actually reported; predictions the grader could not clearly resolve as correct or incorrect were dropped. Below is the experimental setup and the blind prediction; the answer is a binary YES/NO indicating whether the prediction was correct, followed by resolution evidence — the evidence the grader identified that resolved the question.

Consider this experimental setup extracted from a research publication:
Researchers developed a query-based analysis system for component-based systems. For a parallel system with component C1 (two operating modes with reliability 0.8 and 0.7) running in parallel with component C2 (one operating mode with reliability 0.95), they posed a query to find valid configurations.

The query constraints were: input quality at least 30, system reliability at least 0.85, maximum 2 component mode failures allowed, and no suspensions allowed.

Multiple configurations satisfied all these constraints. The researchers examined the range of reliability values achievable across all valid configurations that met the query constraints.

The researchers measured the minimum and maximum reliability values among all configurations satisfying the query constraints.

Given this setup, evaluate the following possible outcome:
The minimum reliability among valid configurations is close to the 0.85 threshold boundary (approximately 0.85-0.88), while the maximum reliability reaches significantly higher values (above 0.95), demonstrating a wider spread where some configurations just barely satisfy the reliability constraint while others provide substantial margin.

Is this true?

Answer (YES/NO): NO